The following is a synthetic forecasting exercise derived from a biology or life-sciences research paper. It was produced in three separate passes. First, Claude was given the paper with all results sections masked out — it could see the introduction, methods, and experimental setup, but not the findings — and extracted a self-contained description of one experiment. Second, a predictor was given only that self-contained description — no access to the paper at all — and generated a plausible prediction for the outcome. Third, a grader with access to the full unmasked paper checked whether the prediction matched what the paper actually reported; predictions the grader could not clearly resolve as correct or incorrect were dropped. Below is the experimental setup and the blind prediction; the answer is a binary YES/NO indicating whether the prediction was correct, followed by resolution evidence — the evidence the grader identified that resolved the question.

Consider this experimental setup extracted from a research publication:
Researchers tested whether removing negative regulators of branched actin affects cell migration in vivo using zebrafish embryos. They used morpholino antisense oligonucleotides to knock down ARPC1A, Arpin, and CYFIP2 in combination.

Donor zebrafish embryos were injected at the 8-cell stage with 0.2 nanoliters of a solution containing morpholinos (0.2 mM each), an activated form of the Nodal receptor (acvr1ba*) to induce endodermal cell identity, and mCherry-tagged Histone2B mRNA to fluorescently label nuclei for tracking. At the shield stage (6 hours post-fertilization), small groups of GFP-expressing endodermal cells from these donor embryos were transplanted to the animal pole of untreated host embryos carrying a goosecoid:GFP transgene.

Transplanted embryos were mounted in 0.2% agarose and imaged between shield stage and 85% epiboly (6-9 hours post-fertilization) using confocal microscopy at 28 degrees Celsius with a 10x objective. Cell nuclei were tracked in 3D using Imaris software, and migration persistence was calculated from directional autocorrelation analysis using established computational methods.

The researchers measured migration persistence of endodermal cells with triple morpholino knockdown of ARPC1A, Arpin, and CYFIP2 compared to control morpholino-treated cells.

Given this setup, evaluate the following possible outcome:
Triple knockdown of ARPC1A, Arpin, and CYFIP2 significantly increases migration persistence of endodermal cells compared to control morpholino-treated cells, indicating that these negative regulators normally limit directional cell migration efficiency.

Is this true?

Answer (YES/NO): YES